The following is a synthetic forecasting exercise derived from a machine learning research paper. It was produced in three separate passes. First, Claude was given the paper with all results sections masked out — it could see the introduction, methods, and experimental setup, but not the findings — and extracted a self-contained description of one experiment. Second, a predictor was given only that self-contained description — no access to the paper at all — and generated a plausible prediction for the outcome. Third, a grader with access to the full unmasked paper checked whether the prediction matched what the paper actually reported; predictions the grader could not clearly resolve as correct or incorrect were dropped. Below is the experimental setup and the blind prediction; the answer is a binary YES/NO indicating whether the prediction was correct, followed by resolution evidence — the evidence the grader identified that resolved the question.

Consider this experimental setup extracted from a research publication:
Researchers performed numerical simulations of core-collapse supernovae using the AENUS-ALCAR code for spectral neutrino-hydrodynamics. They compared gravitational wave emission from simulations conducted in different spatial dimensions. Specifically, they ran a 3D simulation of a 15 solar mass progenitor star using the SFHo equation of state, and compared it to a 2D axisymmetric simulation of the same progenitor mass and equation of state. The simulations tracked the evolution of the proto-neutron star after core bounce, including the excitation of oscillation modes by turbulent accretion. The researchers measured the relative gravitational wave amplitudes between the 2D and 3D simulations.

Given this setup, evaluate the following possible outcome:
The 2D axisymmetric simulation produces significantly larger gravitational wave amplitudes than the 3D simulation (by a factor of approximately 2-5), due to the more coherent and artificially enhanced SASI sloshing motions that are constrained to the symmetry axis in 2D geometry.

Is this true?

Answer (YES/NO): NO